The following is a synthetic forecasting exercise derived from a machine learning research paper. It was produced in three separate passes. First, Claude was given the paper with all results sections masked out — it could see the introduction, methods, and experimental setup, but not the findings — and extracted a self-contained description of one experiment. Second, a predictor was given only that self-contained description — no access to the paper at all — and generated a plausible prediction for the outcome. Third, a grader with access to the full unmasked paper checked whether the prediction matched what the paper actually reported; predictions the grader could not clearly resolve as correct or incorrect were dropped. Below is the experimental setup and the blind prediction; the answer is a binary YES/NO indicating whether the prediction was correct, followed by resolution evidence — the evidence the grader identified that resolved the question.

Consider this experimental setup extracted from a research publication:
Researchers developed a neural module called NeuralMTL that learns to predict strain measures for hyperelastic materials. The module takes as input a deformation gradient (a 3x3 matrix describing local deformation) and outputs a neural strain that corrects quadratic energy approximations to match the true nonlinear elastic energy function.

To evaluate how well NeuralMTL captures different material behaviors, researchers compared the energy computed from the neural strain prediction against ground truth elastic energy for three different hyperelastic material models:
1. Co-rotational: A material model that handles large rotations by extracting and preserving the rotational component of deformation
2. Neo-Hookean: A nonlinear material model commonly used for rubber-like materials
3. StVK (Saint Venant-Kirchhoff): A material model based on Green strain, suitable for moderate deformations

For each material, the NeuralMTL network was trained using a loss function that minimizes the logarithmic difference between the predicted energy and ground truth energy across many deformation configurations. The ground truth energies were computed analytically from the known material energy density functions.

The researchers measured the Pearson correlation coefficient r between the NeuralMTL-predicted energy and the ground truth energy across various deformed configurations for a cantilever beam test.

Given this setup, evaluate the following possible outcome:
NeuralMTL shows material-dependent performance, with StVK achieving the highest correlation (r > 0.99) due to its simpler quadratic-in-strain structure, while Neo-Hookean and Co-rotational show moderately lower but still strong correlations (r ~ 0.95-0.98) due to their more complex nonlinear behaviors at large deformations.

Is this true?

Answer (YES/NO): NO